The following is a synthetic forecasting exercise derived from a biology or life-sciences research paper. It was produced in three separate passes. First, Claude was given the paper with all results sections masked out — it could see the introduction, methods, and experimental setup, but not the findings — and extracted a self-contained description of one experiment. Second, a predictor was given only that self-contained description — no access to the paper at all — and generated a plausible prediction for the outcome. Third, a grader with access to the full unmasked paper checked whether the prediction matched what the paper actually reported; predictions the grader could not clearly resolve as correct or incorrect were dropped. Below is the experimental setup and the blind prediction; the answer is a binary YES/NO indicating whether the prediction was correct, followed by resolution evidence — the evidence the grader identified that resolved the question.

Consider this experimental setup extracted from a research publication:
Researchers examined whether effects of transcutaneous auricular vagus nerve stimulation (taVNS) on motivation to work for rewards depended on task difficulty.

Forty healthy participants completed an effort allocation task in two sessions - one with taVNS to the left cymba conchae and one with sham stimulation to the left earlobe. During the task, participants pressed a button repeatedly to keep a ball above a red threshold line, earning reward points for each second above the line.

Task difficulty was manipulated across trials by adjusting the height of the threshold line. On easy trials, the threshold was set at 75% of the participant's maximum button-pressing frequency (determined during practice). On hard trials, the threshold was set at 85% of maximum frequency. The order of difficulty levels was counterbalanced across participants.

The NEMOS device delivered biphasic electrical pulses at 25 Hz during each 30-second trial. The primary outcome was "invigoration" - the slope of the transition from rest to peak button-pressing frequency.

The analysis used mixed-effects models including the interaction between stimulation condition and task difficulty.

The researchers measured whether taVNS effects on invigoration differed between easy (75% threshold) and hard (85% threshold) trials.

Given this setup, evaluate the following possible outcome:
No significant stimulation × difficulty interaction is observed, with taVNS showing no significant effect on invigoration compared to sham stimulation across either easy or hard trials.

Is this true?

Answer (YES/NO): YES